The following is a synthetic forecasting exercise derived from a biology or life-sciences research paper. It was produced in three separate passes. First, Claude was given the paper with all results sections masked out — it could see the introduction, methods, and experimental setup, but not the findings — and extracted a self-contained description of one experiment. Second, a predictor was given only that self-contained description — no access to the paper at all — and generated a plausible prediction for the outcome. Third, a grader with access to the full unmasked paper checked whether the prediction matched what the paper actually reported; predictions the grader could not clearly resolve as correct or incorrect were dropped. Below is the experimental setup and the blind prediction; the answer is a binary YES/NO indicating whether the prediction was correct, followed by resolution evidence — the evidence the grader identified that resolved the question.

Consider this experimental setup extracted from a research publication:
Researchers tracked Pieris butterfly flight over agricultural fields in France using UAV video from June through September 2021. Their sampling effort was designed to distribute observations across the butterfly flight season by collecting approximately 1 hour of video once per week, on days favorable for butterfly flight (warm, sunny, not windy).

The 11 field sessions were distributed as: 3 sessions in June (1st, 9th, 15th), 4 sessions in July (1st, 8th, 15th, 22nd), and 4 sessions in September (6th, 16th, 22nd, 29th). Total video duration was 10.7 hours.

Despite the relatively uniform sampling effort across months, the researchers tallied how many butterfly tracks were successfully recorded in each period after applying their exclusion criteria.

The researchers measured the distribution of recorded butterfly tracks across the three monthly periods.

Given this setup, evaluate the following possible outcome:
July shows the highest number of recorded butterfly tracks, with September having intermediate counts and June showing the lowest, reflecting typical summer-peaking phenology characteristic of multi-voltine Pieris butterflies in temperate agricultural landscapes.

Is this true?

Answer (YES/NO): YES